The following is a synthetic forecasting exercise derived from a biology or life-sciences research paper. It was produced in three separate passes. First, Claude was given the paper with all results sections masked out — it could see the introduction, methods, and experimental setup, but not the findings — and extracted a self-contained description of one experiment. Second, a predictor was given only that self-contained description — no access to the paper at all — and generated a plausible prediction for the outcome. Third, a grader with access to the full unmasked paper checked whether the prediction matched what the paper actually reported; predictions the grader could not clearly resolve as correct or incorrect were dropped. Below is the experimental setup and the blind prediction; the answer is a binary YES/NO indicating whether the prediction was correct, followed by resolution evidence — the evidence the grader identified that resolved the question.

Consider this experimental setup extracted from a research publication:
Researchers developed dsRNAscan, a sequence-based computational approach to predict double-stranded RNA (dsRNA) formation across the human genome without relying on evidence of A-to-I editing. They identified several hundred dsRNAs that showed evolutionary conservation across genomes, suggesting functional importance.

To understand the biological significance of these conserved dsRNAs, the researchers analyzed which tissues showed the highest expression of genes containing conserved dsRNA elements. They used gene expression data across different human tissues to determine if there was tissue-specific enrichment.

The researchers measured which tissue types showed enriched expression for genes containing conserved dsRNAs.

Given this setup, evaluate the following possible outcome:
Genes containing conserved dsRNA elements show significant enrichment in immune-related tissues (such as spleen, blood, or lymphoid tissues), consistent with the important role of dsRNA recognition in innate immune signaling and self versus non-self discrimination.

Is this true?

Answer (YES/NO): NO